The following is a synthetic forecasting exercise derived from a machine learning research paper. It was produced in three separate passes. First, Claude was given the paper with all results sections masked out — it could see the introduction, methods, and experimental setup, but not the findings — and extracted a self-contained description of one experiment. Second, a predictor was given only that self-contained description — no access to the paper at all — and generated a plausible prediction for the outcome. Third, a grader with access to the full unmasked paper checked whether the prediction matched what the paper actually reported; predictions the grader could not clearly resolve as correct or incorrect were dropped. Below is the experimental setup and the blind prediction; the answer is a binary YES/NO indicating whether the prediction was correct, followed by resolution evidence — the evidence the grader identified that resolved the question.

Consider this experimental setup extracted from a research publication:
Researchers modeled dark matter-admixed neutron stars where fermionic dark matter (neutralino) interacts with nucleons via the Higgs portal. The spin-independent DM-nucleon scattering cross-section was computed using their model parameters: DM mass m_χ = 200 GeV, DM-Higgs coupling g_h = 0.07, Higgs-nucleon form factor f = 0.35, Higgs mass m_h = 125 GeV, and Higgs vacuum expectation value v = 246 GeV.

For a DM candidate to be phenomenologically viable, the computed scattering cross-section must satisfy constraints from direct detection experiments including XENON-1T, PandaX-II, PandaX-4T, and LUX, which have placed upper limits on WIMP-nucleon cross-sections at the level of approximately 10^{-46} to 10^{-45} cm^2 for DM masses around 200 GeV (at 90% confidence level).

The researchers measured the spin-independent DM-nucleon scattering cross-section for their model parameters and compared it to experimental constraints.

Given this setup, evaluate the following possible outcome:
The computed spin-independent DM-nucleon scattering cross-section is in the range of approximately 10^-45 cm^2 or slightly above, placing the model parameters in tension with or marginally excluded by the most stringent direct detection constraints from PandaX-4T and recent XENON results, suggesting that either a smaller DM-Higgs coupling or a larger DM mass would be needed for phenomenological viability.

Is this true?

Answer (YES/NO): NO